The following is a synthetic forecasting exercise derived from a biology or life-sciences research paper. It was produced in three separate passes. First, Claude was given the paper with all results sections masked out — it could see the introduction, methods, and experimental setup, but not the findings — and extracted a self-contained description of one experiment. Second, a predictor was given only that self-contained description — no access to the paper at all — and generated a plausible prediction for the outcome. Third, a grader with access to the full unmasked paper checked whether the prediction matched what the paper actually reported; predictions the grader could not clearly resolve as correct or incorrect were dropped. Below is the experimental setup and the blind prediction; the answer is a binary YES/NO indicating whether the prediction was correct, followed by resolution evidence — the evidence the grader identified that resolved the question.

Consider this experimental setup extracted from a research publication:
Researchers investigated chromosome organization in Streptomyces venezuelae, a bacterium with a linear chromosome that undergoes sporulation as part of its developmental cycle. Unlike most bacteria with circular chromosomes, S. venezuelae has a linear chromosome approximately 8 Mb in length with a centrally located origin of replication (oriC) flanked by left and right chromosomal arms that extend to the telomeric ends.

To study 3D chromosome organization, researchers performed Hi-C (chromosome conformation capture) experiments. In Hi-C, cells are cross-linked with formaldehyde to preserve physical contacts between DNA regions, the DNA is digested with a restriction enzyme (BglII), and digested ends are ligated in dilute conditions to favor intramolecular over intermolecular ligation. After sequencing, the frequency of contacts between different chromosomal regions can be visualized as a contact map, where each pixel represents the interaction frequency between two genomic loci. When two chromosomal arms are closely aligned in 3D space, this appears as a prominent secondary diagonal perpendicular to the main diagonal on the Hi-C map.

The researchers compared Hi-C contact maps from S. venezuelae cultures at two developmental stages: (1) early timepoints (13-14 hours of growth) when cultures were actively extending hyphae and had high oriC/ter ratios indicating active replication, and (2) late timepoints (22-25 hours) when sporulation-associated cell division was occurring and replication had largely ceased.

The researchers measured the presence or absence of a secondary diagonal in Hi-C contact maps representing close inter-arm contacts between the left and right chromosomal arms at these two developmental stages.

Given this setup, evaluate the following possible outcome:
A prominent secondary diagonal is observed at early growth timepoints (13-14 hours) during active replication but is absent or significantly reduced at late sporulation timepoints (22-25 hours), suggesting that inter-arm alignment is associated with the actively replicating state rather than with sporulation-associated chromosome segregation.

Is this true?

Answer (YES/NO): NO